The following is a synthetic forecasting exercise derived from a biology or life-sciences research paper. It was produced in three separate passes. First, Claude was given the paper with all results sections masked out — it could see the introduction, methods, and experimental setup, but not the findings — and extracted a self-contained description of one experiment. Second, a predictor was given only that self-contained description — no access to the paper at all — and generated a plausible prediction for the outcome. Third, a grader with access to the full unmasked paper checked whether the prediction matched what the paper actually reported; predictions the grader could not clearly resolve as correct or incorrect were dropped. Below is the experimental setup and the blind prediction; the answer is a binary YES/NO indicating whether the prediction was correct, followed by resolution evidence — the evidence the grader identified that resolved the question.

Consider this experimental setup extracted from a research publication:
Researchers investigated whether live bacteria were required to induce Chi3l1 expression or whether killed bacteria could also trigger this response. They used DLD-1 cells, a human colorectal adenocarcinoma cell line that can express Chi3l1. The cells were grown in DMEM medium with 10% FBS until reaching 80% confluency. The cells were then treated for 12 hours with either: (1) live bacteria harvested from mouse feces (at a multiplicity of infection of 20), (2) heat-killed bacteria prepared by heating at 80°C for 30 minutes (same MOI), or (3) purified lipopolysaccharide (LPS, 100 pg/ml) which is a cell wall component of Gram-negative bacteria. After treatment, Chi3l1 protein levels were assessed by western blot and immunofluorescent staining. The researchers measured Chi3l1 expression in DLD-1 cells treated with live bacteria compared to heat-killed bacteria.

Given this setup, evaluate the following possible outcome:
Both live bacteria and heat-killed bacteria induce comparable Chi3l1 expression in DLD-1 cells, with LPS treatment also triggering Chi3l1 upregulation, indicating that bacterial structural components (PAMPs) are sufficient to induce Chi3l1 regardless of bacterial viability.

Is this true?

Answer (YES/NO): YES